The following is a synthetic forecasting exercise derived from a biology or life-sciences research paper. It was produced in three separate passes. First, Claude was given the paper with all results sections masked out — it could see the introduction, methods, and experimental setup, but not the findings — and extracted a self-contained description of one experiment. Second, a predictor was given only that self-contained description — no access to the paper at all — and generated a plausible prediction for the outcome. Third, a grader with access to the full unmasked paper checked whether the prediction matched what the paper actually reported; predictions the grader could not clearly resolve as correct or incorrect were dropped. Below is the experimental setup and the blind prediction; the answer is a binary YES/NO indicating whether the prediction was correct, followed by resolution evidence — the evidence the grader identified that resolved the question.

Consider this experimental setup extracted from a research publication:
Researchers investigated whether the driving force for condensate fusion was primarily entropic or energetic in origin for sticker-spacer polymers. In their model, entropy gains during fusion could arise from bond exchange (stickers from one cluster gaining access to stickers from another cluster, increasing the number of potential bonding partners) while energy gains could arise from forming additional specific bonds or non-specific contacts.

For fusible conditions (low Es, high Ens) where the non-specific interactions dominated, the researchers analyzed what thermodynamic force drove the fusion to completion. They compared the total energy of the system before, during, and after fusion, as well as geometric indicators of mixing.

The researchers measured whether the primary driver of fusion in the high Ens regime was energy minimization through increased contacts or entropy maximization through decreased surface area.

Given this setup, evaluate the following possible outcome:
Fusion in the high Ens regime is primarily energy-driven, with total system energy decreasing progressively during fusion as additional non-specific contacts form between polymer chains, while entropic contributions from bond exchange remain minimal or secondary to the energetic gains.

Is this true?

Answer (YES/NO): NO